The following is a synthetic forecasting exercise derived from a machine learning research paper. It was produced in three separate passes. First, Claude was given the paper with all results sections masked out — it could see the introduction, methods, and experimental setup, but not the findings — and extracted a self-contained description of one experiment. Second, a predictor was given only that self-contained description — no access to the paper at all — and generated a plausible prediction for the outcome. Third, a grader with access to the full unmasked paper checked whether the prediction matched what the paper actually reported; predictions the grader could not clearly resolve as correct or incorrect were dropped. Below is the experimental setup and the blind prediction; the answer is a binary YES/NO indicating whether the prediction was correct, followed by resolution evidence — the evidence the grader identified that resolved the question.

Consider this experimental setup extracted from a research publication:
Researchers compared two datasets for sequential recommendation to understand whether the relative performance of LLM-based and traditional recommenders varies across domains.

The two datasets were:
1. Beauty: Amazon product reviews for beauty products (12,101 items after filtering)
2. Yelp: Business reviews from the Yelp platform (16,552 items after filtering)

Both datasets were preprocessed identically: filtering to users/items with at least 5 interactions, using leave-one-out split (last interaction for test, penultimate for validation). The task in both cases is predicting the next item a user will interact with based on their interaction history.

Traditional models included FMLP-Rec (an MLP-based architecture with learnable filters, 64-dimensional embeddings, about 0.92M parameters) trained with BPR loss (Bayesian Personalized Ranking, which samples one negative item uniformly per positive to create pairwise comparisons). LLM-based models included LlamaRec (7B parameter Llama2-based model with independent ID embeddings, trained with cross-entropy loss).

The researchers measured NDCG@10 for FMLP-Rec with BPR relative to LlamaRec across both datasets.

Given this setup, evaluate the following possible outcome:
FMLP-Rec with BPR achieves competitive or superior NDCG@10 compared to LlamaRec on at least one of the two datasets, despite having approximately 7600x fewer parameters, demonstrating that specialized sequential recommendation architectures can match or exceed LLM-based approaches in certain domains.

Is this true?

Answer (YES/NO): YES